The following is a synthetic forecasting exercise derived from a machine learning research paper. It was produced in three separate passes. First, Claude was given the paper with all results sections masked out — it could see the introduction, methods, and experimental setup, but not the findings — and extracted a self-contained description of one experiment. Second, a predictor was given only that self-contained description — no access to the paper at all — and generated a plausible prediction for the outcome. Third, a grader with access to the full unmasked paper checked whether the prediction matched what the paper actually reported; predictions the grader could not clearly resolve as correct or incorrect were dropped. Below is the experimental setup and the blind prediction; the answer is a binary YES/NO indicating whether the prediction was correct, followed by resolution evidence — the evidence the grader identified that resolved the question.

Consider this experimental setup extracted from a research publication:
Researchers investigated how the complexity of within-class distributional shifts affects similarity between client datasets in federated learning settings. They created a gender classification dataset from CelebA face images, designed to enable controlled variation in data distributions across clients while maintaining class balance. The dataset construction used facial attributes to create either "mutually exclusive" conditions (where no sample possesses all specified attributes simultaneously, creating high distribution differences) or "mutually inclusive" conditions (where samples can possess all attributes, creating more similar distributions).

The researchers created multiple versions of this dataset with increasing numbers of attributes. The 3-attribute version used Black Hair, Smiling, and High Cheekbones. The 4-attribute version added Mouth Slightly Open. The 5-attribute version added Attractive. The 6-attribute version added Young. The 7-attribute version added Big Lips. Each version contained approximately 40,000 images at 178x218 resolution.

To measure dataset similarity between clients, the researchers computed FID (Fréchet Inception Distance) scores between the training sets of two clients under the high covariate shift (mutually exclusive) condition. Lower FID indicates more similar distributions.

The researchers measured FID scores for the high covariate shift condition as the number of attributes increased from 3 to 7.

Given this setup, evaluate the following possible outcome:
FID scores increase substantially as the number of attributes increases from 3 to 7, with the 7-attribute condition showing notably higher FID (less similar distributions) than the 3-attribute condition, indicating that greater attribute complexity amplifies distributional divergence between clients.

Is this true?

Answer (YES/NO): YES